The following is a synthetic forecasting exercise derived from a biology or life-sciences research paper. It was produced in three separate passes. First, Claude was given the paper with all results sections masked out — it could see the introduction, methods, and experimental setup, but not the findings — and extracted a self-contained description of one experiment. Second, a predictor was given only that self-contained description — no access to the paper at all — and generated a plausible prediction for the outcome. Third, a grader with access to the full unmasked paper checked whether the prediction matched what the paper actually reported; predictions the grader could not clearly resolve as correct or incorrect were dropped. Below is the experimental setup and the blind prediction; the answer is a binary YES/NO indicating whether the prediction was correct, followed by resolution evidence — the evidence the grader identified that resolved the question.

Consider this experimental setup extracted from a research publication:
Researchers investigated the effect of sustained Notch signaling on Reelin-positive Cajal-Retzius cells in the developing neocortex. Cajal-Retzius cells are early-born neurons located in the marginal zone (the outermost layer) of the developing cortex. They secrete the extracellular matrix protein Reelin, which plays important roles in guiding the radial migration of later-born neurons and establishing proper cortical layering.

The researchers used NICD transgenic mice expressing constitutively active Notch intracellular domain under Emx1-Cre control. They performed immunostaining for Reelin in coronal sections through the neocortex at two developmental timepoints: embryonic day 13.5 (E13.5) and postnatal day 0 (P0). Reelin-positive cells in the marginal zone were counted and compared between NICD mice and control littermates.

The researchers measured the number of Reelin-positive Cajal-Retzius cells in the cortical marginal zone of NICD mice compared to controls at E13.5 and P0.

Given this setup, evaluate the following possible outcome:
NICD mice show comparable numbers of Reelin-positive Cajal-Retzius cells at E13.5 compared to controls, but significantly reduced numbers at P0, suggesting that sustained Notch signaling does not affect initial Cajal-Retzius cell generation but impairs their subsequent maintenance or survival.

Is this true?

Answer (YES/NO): NO